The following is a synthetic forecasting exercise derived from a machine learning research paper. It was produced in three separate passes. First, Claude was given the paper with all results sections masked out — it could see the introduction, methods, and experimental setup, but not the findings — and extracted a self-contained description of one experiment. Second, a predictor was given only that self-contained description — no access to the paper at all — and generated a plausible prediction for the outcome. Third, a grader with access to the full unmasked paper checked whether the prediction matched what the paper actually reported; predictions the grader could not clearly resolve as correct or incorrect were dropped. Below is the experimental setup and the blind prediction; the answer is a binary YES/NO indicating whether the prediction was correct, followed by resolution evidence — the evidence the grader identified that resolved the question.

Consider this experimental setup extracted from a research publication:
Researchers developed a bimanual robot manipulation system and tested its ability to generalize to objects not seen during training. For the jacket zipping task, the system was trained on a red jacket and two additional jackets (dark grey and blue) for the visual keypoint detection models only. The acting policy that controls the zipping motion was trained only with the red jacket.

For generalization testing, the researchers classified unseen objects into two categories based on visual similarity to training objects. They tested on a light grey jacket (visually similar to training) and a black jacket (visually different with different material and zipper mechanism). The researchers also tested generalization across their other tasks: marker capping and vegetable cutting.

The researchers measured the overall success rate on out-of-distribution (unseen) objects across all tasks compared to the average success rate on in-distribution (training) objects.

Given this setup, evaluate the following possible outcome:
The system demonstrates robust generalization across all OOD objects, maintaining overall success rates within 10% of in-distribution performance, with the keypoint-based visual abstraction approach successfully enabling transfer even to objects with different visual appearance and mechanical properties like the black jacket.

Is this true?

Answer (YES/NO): NO